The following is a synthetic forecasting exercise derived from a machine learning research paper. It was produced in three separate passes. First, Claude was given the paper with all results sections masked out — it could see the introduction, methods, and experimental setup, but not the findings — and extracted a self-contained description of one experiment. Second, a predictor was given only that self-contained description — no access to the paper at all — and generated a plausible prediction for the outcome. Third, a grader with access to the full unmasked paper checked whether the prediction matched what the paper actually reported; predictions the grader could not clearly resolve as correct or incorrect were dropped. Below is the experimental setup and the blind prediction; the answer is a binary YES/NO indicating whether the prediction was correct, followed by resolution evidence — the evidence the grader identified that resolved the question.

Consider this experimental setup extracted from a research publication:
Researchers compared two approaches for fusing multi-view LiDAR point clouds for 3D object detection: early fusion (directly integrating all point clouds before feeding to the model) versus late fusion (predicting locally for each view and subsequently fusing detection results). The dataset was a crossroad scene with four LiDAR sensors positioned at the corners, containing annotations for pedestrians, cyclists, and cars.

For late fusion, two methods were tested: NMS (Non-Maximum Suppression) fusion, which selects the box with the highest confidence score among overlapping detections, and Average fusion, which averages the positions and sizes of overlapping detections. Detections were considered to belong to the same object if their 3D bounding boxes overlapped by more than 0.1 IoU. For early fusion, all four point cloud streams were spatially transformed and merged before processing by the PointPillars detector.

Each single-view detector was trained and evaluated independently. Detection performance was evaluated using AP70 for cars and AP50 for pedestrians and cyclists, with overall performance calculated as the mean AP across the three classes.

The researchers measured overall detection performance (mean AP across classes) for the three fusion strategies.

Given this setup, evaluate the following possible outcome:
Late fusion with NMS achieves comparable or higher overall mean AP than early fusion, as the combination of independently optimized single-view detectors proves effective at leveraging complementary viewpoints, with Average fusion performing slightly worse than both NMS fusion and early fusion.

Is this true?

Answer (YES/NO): NO